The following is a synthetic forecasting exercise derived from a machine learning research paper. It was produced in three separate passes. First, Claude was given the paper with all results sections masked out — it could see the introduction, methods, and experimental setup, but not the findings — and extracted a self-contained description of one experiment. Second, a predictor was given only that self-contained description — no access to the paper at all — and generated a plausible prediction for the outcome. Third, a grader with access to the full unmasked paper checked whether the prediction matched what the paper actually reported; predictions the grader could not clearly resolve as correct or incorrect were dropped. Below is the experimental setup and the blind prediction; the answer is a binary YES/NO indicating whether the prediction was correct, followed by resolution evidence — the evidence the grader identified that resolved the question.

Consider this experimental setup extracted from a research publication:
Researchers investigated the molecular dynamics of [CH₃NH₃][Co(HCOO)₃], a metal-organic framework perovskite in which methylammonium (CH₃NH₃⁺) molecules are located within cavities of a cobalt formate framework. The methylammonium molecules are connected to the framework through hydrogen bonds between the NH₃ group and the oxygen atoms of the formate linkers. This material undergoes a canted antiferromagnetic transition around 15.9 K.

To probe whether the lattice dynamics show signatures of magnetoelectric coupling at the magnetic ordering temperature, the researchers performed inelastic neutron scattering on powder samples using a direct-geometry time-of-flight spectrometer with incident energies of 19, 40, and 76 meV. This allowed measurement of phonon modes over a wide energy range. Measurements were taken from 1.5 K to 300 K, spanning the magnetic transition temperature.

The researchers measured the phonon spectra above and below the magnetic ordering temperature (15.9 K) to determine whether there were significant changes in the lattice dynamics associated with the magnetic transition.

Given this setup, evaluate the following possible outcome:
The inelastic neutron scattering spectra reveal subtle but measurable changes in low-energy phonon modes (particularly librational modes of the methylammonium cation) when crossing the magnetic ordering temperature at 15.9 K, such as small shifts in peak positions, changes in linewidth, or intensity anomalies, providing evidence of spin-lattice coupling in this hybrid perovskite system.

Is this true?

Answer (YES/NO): NO